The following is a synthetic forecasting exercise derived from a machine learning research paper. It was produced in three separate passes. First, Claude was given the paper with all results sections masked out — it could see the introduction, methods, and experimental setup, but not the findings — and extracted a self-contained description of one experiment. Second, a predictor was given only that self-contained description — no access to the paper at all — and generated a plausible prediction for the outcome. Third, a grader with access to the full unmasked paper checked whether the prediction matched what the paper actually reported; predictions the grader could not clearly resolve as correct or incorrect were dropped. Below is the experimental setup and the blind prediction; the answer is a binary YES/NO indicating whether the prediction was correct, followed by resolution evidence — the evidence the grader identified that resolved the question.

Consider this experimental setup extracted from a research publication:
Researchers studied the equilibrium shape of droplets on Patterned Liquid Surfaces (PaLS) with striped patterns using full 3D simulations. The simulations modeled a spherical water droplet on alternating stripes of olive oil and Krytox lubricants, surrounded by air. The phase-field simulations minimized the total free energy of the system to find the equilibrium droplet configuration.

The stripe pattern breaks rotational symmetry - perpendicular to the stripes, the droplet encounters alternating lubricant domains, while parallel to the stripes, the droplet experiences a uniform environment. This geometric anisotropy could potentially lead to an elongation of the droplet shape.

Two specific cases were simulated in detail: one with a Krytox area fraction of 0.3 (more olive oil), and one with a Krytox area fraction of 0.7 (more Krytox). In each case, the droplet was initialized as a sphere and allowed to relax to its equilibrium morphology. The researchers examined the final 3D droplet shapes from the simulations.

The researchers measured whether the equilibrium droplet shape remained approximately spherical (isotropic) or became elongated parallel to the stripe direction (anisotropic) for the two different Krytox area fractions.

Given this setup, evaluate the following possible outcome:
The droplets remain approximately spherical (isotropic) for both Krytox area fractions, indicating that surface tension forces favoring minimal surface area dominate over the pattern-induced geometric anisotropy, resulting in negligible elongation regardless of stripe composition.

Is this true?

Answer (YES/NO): NO